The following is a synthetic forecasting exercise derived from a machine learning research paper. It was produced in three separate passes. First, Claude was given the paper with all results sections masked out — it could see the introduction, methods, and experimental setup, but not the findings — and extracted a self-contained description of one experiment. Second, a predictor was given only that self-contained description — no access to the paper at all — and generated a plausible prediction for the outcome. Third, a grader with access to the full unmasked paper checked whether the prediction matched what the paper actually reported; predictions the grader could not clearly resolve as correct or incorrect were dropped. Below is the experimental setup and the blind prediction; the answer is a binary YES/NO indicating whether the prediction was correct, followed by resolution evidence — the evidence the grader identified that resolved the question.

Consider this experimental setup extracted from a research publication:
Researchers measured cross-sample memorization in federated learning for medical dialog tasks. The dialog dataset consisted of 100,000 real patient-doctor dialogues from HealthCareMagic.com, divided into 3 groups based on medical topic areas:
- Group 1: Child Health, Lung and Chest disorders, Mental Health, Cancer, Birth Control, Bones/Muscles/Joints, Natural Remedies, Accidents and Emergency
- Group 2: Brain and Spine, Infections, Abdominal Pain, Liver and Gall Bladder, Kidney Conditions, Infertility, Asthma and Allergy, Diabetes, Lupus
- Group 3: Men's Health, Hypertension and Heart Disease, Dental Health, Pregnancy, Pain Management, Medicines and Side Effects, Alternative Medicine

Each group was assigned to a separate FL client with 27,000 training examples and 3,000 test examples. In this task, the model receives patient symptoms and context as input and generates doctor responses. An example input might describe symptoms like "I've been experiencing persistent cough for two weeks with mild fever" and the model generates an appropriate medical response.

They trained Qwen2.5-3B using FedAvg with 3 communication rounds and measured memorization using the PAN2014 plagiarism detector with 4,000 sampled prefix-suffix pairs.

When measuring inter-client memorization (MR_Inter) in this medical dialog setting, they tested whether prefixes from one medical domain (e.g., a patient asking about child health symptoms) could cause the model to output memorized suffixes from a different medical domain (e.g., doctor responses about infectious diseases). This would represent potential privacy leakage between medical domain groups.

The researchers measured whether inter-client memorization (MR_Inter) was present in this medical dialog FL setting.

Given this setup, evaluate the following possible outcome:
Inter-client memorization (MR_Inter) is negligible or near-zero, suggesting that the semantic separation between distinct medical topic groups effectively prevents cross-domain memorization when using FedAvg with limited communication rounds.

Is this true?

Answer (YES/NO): NO